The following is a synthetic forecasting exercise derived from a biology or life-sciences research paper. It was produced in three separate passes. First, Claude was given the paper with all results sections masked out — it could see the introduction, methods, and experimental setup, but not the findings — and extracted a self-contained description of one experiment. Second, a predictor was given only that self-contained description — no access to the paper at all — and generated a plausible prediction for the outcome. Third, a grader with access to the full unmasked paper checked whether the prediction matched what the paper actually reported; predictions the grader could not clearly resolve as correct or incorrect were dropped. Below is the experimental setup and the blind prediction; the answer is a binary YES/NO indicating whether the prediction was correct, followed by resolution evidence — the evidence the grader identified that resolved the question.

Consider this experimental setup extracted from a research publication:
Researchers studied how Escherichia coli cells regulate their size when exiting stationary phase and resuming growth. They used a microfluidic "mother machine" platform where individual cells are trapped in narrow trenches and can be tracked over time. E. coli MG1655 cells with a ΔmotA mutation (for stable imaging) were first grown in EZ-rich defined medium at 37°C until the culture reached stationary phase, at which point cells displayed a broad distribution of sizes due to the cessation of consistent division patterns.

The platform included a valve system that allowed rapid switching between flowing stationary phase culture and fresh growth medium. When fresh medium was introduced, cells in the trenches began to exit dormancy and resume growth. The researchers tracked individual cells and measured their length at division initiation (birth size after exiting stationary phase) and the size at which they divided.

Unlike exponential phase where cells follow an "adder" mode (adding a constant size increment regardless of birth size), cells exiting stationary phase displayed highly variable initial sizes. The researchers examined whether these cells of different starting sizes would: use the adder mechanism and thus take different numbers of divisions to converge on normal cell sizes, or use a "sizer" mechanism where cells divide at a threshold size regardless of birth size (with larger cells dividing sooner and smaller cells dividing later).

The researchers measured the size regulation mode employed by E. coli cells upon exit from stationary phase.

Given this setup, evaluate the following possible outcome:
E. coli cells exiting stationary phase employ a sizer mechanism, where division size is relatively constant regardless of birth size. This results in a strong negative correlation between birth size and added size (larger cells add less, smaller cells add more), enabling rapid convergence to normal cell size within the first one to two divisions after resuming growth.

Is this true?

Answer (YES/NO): YES